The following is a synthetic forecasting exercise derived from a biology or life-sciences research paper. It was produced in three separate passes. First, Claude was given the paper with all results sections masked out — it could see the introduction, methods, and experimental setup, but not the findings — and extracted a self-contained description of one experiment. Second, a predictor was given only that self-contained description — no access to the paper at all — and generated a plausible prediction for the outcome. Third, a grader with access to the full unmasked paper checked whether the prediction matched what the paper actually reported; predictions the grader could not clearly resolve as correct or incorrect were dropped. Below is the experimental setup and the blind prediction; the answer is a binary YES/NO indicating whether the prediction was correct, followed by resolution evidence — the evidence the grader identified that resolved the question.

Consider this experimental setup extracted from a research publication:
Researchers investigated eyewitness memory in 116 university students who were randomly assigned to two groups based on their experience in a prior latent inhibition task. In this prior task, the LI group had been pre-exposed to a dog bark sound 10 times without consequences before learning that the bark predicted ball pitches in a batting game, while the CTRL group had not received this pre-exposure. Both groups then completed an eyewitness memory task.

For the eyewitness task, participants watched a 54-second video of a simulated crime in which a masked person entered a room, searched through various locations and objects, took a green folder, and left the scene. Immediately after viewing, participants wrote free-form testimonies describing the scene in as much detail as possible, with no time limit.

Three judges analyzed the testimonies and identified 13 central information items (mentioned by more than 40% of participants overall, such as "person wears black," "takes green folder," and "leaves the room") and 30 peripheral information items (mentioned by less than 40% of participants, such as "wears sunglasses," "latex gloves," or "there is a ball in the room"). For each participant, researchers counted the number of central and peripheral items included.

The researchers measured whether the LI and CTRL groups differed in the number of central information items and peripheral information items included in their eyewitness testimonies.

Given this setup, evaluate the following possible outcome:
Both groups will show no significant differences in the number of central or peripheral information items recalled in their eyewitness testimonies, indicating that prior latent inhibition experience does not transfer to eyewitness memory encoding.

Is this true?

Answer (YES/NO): NO